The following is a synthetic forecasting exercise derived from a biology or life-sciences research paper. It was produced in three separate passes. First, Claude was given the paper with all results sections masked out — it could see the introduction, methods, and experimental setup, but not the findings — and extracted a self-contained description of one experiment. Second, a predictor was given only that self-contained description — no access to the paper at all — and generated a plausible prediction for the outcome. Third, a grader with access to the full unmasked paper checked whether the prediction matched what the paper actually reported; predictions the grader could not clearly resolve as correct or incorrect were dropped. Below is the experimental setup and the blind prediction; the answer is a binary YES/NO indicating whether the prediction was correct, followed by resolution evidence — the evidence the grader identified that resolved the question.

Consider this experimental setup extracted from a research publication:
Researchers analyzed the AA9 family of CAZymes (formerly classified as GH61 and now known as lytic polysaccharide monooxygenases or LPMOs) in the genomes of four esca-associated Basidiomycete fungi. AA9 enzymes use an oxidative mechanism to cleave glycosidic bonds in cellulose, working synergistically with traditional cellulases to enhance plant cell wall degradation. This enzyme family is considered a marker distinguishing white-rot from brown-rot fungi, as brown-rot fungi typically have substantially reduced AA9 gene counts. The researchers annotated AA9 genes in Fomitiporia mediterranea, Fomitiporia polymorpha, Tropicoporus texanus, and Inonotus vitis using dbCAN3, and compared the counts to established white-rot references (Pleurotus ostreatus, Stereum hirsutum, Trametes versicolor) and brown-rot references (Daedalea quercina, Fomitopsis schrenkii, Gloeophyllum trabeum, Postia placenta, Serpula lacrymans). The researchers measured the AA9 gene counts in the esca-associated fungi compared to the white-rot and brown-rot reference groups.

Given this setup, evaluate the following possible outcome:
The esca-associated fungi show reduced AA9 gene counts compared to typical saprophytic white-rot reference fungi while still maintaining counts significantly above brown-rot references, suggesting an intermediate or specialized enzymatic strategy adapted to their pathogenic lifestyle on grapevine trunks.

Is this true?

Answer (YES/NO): NO